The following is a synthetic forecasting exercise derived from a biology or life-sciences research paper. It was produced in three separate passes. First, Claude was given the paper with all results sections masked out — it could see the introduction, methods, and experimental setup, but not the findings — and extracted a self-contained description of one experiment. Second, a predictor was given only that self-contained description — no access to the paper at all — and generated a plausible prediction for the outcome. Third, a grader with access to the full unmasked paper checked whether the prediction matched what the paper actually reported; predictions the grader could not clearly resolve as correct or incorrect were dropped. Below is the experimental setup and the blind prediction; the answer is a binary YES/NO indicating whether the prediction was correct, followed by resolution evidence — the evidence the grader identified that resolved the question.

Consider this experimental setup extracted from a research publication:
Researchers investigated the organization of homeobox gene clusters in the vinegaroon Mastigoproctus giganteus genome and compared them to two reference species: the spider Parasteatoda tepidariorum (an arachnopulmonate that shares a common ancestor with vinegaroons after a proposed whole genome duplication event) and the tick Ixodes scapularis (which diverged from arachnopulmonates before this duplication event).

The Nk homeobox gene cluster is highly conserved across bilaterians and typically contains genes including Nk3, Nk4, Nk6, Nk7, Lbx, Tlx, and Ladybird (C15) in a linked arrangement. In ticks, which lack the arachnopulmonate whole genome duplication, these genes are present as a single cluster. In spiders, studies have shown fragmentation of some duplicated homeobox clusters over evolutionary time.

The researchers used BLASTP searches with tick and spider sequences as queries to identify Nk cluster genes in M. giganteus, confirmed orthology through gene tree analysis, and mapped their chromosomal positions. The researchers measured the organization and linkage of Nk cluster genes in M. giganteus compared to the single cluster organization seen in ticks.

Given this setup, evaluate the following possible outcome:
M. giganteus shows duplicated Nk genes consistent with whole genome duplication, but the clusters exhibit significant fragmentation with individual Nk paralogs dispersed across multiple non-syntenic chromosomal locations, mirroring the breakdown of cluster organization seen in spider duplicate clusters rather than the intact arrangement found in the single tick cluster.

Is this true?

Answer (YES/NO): NO